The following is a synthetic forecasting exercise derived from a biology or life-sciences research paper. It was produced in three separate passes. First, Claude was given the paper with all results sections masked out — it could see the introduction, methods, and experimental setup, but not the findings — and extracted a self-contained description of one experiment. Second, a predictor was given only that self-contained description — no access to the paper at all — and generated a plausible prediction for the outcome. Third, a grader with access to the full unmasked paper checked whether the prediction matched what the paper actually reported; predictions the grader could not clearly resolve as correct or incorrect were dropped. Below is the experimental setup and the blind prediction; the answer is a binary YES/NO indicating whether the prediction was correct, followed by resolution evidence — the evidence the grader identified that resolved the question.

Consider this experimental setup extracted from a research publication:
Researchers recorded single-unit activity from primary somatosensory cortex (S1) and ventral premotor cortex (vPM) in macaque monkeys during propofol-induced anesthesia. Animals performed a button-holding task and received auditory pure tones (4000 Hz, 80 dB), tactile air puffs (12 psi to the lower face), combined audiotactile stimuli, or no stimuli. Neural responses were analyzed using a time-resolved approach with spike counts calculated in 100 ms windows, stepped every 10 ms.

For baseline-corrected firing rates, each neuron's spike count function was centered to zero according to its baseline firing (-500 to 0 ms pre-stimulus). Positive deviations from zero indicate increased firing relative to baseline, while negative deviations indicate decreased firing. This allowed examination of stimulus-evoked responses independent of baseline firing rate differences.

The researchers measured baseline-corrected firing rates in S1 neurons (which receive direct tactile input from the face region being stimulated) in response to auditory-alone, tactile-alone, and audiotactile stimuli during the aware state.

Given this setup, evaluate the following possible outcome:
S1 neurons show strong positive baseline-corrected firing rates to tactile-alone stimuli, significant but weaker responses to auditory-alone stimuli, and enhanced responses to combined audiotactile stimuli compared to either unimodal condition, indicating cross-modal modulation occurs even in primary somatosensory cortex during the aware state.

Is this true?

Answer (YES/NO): NO